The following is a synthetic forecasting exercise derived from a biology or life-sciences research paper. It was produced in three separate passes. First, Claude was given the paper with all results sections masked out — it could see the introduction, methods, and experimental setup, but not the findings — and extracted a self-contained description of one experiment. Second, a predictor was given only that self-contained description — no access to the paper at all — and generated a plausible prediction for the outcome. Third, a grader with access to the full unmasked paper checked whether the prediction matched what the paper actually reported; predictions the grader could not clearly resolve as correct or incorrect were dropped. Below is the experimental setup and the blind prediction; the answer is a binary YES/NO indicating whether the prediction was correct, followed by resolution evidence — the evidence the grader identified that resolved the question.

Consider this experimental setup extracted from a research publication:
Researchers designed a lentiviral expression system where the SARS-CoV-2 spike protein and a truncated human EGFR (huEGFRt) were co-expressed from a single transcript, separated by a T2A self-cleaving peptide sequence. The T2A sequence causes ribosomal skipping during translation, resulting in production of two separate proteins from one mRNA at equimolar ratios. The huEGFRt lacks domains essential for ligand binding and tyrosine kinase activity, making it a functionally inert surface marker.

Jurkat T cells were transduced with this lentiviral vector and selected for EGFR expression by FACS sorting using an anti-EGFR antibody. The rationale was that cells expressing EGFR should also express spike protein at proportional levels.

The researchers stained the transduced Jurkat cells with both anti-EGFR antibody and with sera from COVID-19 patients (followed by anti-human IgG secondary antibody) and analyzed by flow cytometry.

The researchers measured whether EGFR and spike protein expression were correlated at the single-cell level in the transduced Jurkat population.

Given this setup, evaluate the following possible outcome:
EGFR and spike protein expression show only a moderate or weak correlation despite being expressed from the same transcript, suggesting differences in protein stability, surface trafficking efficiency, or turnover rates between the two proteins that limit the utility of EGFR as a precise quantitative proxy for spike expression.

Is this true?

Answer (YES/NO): NO